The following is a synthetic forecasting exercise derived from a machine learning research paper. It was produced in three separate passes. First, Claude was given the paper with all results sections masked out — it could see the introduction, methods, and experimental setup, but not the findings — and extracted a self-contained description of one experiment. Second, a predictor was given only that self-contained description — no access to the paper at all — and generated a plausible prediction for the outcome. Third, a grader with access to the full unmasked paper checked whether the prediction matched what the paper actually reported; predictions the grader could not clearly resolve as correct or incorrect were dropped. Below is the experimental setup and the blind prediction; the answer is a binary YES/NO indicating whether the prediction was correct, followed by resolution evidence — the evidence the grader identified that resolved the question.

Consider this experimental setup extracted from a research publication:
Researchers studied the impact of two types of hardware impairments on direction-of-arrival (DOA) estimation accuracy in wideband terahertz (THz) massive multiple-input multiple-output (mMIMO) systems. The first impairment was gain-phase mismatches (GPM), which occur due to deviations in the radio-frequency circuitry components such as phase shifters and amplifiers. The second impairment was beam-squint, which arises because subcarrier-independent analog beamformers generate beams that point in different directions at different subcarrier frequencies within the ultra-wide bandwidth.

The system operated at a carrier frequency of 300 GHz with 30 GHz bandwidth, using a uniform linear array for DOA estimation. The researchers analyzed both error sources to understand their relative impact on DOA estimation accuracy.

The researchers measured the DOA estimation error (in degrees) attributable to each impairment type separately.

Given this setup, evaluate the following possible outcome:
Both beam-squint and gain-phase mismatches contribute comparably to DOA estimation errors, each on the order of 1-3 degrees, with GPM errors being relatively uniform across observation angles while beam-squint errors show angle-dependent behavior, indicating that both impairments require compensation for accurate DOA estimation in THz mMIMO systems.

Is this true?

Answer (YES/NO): NO